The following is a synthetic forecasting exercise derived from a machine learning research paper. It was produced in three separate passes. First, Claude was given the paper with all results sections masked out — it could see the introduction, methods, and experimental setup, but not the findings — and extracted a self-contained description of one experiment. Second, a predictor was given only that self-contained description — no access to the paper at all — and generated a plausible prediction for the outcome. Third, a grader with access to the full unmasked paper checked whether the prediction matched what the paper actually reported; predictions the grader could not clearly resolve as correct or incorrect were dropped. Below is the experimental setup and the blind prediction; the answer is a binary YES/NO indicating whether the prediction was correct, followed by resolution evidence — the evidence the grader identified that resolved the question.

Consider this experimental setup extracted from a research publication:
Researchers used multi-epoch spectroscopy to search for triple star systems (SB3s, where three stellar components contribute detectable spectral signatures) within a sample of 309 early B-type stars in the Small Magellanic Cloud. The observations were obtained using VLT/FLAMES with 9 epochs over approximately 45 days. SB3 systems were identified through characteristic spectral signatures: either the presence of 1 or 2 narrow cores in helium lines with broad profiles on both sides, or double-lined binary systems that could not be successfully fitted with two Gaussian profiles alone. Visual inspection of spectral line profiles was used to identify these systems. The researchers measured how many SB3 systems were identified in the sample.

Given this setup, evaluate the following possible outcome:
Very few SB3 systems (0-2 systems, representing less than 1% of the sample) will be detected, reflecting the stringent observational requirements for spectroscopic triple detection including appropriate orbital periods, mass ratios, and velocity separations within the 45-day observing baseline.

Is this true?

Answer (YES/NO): NO